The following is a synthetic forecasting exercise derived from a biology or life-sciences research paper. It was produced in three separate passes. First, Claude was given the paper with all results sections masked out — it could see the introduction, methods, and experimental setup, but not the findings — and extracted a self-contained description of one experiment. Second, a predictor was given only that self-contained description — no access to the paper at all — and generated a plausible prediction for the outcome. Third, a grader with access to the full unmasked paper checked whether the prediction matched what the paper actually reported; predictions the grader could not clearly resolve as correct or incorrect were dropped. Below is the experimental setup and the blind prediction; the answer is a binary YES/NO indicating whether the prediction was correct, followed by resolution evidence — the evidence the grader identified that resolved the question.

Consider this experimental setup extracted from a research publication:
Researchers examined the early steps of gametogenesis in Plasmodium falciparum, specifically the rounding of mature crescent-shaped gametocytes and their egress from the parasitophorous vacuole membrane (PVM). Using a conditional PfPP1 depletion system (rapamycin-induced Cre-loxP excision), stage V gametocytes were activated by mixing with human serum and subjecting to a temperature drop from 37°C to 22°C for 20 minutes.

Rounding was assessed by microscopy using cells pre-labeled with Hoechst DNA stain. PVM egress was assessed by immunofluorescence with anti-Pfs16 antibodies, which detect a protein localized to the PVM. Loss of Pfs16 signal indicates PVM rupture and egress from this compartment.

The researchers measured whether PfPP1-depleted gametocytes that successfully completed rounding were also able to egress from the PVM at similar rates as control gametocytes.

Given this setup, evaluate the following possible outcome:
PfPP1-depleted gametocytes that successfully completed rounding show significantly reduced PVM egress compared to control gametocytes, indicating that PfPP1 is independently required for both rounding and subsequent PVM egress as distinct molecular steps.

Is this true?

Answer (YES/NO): YES